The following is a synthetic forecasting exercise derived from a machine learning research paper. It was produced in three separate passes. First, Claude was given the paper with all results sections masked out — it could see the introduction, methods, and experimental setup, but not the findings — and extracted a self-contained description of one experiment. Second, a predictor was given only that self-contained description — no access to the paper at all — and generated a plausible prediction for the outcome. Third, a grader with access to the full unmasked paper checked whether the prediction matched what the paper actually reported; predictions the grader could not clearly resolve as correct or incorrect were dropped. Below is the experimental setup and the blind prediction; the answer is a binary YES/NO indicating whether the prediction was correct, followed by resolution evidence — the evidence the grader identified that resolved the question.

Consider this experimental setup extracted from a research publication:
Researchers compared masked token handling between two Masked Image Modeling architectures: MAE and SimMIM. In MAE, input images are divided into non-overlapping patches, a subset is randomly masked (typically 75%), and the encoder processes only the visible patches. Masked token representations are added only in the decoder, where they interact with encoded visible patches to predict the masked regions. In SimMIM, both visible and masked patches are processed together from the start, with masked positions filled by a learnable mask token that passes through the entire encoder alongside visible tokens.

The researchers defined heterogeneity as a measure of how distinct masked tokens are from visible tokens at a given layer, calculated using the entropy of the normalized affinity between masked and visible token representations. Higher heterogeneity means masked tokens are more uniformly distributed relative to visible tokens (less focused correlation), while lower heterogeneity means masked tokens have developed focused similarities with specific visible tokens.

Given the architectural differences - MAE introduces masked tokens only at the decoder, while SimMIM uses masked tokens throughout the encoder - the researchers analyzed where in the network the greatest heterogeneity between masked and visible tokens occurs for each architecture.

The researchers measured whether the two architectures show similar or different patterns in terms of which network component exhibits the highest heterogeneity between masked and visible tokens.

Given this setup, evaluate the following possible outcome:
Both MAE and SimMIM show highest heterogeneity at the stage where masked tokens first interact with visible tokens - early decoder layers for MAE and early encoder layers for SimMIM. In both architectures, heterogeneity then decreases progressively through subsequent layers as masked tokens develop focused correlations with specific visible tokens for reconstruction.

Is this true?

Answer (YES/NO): YES